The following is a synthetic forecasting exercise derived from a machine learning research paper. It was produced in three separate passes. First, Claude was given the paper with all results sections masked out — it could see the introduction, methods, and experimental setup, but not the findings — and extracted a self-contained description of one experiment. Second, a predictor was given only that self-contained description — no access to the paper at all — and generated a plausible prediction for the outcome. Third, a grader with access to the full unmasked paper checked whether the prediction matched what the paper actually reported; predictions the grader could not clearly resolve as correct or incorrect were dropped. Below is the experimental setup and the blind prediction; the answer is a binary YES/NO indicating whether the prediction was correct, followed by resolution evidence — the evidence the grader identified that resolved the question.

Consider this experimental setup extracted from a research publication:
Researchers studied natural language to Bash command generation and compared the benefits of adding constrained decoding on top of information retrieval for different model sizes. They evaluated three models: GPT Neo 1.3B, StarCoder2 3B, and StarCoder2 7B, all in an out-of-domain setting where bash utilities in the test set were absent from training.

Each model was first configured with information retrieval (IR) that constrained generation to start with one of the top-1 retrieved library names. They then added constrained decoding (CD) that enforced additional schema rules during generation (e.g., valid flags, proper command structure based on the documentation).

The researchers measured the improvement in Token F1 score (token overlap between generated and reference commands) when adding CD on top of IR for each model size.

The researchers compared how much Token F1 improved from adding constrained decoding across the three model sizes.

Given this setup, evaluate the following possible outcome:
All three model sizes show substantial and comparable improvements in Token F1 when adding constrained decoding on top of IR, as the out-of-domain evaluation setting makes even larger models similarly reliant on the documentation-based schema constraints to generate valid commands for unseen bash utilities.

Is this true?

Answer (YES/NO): NO